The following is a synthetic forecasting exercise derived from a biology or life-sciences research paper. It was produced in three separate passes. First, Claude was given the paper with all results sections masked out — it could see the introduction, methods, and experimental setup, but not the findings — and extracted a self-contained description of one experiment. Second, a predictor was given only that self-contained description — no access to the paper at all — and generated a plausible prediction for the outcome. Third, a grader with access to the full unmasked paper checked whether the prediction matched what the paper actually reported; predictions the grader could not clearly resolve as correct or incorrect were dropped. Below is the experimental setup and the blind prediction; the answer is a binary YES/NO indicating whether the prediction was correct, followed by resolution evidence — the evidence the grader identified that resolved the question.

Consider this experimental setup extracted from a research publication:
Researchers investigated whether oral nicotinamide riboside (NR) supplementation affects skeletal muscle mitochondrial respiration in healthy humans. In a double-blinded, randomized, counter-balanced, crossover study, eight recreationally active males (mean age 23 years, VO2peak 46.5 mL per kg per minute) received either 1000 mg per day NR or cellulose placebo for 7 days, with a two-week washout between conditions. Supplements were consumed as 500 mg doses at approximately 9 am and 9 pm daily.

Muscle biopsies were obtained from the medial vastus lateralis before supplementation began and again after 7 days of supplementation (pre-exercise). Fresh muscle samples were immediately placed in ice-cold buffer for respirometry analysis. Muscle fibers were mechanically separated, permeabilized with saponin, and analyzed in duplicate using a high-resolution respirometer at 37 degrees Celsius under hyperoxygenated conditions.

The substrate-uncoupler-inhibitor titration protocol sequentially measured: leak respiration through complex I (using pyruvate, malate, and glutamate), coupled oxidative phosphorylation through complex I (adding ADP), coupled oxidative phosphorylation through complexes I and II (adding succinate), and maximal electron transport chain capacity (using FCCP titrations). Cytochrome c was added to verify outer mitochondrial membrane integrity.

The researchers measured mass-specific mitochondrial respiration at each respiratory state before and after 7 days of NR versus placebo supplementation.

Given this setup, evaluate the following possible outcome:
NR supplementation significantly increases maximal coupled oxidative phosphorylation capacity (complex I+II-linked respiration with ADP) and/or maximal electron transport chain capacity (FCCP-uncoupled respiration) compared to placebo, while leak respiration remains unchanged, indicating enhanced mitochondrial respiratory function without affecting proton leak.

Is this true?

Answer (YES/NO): NO